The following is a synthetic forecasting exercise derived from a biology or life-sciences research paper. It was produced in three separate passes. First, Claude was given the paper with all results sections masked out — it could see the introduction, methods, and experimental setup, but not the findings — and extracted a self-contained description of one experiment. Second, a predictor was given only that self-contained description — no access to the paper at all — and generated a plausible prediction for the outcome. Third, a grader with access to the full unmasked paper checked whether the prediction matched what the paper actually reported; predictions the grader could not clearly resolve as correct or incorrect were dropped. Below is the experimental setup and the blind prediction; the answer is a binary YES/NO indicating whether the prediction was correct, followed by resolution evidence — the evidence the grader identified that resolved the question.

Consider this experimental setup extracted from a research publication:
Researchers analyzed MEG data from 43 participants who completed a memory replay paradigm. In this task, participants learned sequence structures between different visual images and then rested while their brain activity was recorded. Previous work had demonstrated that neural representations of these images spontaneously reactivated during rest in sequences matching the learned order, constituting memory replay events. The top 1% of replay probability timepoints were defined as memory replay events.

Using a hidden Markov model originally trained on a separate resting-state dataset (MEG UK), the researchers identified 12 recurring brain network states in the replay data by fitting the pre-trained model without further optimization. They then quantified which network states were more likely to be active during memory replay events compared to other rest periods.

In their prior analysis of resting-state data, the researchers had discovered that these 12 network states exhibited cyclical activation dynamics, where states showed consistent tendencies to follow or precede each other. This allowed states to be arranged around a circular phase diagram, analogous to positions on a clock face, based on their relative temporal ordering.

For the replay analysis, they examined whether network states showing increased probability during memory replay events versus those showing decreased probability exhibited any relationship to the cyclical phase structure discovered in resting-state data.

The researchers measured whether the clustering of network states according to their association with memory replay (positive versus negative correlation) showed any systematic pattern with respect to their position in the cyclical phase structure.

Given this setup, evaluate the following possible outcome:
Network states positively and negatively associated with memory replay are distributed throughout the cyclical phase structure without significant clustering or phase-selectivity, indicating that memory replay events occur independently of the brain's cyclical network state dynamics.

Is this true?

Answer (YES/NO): NO